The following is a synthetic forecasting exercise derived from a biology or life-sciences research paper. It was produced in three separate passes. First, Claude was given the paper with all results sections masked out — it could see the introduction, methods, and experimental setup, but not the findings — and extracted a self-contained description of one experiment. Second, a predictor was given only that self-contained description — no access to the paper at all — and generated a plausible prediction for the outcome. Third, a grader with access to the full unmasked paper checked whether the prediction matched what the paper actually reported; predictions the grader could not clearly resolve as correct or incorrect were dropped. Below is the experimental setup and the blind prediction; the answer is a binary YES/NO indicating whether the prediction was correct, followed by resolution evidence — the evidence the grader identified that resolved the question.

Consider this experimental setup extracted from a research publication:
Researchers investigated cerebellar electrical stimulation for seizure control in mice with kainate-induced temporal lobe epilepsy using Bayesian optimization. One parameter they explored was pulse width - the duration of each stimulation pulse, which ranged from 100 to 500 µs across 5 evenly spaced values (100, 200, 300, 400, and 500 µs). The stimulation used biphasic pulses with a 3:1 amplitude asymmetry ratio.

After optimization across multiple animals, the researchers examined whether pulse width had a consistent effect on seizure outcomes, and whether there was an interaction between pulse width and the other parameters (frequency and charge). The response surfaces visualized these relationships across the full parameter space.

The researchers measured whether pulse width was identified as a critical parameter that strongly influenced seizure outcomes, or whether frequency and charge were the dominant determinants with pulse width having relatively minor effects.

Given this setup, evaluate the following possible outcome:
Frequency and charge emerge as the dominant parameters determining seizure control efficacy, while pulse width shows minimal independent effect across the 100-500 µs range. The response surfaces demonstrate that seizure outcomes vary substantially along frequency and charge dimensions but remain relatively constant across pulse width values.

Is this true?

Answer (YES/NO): YES